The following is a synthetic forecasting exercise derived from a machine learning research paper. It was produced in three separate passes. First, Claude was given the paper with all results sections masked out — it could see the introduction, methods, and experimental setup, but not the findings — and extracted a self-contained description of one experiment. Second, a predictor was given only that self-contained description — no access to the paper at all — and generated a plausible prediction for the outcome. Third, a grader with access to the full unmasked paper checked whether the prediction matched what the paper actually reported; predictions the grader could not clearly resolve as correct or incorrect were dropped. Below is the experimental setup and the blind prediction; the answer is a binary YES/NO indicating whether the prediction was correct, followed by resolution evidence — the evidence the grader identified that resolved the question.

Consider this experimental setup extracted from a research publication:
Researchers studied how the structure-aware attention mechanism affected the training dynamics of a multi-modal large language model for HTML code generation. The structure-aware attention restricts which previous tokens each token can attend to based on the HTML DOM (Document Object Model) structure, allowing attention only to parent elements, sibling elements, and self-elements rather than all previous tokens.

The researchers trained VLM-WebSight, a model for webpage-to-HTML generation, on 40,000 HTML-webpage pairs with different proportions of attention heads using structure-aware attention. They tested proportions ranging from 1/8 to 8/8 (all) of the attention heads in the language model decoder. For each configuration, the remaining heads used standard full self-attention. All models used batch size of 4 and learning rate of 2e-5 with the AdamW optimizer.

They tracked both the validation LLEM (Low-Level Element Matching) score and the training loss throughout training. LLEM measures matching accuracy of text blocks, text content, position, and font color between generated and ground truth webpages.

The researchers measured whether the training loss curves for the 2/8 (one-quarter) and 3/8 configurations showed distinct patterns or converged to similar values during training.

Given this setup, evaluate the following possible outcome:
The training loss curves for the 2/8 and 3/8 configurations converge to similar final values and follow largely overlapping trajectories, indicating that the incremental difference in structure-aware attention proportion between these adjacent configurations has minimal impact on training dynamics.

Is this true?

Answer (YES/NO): YES